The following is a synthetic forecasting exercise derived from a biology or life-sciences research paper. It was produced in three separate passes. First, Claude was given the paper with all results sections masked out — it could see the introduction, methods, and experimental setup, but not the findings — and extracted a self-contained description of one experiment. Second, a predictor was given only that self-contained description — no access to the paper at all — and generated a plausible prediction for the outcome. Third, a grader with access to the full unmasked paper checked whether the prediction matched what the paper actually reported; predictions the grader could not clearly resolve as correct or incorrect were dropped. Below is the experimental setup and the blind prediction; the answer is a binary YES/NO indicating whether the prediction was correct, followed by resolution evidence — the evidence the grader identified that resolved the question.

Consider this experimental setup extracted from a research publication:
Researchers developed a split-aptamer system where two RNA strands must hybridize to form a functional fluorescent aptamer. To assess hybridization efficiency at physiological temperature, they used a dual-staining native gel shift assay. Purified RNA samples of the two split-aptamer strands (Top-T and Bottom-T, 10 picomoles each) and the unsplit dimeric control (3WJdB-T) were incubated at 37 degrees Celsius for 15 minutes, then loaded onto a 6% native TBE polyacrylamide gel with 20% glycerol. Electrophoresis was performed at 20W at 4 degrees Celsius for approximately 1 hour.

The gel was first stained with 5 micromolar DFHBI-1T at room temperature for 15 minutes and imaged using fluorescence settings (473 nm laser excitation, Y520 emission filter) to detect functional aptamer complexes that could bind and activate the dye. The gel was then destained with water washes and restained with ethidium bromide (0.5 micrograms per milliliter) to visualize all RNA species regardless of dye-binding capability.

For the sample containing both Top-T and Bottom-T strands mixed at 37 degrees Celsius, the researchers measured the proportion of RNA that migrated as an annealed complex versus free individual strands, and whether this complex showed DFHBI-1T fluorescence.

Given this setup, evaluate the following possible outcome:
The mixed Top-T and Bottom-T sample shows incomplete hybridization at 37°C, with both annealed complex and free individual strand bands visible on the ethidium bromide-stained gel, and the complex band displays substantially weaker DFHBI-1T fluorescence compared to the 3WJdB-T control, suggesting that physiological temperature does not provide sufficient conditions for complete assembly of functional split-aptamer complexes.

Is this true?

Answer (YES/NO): YES